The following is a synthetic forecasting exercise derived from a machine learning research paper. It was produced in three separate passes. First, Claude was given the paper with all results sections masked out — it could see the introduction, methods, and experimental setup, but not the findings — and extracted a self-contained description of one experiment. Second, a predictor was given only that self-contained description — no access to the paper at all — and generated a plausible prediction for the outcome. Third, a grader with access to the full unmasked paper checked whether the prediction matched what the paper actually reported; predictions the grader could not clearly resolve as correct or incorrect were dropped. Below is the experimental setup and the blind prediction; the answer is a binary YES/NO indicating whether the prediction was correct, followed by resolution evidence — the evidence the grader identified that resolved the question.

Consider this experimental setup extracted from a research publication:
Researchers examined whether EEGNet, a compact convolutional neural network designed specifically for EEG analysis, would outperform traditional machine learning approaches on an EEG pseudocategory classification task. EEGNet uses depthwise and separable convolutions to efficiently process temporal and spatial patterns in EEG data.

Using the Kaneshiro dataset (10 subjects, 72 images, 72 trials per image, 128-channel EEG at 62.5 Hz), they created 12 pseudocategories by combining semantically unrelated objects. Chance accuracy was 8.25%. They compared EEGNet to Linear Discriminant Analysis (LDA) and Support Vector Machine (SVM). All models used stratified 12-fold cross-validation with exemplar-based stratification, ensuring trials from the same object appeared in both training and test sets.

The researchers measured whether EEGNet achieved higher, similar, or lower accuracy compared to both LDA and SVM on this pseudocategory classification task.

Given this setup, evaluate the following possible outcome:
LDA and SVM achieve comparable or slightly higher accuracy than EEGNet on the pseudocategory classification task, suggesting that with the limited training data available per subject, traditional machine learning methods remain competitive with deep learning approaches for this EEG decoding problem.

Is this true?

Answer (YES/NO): NO